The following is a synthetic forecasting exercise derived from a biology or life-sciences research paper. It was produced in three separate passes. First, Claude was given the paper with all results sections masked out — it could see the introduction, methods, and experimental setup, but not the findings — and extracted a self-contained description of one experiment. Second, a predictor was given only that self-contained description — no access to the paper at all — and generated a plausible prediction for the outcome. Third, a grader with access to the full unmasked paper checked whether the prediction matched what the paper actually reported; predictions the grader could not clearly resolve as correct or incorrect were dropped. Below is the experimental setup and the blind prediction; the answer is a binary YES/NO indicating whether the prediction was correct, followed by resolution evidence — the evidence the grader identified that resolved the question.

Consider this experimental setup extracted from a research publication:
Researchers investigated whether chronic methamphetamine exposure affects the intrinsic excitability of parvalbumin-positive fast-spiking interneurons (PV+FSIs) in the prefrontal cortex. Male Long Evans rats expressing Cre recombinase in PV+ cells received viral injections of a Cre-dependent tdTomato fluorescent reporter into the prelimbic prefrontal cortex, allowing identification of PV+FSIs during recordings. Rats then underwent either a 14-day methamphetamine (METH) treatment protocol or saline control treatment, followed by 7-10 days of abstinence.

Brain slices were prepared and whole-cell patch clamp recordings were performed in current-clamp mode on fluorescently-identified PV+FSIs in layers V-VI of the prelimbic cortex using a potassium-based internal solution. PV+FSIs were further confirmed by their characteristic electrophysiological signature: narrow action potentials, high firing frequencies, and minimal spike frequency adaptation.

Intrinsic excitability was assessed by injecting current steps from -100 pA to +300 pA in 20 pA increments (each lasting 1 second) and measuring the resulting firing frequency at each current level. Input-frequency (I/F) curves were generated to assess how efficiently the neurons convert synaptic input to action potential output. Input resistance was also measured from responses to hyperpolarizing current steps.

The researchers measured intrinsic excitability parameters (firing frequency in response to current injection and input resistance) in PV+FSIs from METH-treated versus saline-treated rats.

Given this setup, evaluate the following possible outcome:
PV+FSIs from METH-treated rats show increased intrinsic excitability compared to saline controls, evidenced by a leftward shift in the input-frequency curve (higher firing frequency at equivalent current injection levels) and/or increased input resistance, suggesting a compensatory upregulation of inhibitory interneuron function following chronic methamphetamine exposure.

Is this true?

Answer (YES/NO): YES